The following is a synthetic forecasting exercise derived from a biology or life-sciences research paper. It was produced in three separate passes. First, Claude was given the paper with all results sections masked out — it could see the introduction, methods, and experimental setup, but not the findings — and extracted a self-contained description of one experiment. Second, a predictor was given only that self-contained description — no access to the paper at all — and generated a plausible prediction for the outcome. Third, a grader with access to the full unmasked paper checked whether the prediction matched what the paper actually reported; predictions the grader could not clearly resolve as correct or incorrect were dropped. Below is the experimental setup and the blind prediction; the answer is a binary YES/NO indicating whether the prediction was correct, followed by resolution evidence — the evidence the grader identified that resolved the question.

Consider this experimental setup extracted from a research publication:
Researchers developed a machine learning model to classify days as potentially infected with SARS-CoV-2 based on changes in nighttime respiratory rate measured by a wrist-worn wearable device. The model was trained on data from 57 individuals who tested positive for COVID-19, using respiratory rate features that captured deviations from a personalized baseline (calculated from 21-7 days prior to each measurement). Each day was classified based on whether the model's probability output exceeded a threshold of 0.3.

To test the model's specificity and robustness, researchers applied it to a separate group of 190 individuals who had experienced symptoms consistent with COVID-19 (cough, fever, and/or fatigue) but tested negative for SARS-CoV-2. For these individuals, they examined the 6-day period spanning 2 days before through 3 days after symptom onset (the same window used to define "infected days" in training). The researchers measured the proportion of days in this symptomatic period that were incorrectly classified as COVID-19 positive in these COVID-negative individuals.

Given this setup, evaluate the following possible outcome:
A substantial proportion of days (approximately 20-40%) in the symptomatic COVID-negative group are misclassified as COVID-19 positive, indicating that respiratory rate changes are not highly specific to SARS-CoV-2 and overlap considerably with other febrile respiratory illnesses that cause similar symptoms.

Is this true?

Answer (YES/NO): YES